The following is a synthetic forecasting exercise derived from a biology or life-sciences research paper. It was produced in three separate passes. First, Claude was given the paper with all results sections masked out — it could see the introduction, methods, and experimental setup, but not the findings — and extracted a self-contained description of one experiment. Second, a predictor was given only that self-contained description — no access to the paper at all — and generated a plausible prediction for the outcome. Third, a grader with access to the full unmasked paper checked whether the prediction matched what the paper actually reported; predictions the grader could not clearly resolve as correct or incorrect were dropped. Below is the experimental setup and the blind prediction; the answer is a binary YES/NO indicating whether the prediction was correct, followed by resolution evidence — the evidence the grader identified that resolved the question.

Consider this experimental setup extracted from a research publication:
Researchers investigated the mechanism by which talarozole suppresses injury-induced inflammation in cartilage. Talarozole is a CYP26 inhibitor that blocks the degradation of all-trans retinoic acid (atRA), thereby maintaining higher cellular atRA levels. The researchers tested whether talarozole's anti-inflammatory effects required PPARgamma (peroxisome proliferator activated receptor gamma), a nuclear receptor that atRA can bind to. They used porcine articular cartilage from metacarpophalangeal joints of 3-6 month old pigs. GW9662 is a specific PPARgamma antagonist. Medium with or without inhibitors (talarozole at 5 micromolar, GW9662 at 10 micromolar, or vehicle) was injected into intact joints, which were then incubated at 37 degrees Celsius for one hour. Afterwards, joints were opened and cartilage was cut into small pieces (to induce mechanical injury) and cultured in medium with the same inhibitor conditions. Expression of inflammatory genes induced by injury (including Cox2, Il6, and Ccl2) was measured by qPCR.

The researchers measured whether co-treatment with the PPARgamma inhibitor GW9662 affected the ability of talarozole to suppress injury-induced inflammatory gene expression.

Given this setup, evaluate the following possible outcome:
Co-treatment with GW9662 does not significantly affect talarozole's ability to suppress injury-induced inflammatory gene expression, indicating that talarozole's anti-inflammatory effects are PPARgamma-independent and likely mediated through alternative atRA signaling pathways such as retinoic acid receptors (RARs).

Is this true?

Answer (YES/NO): NO